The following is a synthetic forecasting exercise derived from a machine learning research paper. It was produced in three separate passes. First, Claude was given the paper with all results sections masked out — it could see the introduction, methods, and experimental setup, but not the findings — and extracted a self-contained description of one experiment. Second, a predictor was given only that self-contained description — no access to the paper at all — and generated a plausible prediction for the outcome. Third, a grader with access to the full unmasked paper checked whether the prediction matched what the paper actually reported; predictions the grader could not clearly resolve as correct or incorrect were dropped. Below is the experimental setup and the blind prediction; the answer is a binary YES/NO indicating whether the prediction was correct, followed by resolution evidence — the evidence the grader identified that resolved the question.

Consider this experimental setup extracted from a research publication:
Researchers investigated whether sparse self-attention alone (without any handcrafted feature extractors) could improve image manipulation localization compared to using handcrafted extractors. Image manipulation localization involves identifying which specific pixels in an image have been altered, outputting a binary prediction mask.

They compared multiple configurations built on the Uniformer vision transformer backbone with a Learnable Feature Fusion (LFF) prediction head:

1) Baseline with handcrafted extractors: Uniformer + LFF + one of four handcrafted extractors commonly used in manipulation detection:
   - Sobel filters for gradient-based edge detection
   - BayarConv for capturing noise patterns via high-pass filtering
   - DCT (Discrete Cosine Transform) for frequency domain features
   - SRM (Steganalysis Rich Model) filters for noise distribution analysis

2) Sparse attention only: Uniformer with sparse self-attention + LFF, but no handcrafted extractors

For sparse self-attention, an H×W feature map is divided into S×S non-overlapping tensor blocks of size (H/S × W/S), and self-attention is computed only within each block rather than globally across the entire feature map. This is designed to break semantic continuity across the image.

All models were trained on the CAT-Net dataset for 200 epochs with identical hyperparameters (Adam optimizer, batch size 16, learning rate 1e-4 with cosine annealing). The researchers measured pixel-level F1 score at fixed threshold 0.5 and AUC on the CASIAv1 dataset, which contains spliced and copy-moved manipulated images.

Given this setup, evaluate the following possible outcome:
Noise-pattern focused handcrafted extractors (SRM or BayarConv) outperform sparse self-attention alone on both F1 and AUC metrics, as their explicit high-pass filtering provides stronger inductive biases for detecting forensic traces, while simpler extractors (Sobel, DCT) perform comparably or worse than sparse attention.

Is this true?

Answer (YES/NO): NO